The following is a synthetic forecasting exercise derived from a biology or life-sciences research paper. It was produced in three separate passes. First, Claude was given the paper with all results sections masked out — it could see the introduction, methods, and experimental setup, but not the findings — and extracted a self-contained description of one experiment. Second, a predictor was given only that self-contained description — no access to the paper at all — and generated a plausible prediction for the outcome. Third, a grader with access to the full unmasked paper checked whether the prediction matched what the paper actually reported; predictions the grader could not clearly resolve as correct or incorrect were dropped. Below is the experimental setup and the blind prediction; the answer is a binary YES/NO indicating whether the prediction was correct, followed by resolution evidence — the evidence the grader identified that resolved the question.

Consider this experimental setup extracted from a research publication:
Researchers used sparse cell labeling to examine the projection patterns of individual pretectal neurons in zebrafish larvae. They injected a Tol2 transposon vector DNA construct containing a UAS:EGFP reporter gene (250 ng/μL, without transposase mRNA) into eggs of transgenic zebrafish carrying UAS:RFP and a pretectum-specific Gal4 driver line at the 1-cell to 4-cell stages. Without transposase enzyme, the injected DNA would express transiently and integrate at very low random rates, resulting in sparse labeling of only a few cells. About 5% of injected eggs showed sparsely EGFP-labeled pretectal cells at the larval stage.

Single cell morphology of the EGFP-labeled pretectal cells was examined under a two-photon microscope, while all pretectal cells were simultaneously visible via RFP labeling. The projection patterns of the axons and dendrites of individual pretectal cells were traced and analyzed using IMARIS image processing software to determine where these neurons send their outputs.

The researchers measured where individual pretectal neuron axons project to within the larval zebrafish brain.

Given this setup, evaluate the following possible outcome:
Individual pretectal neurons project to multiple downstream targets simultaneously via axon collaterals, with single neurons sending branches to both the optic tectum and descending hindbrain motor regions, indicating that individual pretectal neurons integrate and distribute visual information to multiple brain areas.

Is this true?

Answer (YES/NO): NO